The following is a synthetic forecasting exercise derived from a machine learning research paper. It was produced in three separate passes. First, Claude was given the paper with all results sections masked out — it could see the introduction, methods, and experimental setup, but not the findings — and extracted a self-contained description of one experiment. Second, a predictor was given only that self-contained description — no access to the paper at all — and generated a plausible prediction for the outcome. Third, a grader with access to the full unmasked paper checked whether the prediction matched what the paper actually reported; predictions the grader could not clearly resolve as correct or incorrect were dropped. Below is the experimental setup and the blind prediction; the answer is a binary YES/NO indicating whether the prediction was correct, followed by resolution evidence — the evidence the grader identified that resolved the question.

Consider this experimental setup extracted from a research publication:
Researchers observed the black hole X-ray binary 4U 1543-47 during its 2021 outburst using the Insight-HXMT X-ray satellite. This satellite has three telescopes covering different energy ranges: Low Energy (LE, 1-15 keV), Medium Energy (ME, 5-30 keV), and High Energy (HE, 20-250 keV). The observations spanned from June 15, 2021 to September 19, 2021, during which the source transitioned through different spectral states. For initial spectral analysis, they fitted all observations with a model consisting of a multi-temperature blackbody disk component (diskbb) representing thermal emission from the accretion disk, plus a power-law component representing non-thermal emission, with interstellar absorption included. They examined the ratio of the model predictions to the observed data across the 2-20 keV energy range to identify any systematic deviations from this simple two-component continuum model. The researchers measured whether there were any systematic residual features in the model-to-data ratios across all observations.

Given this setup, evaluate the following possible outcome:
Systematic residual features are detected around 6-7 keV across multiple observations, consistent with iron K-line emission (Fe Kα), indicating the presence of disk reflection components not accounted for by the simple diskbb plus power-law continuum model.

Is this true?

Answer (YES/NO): NO